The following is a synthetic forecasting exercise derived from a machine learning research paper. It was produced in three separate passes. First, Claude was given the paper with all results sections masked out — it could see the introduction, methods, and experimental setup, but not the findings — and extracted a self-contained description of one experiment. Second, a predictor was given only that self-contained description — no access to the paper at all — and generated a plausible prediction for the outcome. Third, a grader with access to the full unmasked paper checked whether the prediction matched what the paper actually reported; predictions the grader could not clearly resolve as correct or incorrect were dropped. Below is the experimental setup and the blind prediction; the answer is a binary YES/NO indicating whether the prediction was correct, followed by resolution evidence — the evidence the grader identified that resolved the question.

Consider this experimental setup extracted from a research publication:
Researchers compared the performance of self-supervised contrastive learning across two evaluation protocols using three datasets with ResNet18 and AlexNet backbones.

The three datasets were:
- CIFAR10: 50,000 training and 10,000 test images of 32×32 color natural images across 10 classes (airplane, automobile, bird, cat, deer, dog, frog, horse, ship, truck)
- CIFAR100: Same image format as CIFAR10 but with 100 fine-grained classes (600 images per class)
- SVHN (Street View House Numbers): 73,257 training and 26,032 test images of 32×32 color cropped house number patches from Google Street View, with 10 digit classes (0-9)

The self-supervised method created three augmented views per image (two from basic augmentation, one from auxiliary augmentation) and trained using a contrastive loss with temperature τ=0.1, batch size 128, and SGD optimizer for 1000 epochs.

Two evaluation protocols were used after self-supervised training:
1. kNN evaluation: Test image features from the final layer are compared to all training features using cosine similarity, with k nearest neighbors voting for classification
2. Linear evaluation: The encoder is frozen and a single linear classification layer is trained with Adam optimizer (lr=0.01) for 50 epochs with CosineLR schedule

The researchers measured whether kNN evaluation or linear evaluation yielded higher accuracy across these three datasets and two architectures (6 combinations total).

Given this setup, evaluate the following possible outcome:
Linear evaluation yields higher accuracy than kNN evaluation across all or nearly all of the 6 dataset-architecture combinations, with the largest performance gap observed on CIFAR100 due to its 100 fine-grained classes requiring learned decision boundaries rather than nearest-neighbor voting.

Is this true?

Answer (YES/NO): YES